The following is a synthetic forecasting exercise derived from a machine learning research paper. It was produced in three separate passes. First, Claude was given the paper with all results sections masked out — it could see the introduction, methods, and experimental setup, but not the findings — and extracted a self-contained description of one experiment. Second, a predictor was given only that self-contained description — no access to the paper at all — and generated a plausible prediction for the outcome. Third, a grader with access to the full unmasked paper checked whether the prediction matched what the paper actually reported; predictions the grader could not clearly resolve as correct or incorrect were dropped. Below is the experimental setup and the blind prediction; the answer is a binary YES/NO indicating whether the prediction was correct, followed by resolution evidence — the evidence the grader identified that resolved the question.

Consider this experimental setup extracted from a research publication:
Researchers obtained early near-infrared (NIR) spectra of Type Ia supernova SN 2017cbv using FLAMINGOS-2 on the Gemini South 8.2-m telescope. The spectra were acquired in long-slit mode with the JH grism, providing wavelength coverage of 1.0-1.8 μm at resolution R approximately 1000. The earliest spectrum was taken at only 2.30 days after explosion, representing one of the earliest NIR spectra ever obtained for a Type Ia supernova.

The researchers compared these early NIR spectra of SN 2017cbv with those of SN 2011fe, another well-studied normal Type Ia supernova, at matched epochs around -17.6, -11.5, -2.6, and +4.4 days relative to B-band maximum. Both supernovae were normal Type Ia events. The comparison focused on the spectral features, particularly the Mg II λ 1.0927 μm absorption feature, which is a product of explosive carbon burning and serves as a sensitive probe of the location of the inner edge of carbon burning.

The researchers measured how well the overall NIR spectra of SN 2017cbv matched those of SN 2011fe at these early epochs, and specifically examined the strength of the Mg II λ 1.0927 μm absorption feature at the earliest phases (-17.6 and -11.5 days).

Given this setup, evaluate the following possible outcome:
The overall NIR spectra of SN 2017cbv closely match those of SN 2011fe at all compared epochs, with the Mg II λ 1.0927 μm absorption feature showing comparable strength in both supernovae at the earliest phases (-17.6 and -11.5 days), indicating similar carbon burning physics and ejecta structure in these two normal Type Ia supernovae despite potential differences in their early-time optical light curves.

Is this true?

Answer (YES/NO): NO